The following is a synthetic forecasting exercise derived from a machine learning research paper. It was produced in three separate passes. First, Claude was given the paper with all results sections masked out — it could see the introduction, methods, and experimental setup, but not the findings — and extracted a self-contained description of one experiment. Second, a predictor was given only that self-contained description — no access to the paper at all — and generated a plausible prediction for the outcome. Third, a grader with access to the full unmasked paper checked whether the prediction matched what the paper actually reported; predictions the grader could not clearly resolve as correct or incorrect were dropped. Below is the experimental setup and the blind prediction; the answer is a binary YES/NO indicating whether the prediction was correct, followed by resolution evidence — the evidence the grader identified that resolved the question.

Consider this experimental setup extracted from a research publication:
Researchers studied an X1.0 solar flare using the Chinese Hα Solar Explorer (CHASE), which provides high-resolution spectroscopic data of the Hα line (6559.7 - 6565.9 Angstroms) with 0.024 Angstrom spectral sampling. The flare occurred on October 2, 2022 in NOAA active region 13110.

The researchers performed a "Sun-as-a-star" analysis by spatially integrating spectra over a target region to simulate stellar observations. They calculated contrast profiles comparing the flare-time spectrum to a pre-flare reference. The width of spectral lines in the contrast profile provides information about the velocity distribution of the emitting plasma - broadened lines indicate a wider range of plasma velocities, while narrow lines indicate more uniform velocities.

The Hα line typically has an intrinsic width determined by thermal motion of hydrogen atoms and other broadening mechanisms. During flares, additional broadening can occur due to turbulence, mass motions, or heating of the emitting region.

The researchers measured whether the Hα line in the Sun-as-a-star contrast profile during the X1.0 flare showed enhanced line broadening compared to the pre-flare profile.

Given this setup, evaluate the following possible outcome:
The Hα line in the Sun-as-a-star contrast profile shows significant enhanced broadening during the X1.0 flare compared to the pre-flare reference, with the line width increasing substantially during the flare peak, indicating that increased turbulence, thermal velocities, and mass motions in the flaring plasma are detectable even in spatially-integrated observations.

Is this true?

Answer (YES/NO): YES